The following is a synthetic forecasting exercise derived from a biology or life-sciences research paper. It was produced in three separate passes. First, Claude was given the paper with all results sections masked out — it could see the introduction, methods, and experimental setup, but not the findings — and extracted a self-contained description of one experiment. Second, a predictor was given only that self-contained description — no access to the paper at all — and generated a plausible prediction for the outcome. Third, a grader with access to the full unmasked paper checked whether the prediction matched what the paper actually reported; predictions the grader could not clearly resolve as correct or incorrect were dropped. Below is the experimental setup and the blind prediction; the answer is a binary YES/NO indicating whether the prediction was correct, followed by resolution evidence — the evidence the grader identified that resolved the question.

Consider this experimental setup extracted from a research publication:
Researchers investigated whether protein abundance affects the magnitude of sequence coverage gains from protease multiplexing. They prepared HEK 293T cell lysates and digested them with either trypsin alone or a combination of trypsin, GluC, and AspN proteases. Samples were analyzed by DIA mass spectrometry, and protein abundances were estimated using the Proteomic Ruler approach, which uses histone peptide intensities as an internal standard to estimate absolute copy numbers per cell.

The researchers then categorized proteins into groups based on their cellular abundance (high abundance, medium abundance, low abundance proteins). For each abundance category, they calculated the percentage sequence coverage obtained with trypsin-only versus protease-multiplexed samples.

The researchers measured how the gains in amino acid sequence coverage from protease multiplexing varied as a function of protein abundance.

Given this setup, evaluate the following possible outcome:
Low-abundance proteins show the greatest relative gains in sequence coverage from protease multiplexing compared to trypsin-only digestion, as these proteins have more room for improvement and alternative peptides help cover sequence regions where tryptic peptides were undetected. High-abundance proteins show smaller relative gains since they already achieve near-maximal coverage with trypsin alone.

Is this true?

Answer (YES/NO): NO